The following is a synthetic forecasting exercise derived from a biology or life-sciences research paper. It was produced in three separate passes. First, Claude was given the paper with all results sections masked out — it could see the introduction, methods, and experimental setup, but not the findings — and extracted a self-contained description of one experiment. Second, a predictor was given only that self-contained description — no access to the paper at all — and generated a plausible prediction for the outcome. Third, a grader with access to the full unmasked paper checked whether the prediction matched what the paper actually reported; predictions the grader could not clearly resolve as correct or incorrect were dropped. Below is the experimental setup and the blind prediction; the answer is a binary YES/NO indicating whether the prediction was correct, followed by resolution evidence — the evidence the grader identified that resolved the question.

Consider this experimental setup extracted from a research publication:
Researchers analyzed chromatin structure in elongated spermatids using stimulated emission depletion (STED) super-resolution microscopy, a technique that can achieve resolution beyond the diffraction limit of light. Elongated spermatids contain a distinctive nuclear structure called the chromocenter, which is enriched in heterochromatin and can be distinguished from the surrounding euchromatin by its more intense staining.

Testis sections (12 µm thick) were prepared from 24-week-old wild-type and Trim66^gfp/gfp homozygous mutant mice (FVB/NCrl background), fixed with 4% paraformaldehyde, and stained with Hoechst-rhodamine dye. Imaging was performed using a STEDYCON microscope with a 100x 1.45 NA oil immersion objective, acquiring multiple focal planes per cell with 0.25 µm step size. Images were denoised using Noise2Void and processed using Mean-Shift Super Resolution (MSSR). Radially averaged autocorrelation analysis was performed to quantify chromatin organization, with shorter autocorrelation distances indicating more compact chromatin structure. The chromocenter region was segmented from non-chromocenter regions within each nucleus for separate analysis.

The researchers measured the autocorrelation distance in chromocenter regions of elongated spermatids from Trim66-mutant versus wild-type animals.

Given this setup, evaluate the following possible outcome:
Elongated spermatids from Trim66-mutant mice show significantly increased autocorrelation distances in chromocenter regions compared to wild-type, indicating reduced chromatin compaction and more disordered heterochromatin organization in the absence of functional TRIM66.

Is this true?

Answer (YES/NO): NO